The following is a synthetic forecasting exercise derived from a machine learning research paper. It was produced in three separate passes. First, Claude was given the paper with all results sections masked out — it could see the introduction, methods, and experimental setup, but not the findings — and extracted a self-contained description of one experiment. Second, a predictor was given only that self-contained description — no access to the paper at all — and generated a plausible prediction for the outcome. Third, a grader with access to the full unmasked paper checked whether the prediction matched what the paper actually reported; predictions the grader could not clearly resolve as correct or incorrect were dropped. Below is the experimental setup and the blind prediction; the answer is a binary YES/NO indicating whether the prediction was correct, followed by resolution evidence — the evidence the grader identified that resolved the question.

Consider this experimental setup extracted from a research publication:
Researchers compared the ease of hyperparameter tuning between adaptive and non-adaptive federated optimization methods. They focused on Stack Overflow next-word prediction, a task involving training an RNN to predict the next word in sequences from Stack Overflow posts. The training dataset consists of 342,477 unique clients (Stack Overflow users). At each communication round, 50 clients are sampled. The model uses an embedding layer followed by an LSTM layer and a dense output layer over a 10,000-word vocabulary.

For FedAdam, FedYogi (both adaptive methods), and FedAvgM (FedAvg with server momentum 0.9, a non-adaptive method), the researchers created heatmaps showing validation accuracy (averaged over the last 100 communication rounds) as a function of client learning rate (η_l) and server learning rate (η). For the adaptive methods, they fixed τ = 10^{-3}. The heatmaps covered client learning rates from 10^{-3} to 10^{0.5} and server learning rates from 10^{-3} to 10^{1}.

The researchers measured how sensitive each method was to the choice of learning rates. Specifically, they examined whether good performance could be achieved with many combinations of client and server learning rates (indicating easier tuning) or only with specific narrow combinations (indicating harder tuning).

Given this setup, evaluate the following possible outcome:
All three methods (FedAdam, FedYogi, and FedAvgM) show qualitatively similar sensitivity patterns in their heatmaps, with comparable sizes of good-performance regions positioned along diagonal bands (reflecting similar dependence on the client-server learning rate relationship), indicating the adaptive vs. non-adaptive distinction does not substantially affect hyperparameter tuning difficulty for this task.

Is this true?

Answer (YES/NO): NO